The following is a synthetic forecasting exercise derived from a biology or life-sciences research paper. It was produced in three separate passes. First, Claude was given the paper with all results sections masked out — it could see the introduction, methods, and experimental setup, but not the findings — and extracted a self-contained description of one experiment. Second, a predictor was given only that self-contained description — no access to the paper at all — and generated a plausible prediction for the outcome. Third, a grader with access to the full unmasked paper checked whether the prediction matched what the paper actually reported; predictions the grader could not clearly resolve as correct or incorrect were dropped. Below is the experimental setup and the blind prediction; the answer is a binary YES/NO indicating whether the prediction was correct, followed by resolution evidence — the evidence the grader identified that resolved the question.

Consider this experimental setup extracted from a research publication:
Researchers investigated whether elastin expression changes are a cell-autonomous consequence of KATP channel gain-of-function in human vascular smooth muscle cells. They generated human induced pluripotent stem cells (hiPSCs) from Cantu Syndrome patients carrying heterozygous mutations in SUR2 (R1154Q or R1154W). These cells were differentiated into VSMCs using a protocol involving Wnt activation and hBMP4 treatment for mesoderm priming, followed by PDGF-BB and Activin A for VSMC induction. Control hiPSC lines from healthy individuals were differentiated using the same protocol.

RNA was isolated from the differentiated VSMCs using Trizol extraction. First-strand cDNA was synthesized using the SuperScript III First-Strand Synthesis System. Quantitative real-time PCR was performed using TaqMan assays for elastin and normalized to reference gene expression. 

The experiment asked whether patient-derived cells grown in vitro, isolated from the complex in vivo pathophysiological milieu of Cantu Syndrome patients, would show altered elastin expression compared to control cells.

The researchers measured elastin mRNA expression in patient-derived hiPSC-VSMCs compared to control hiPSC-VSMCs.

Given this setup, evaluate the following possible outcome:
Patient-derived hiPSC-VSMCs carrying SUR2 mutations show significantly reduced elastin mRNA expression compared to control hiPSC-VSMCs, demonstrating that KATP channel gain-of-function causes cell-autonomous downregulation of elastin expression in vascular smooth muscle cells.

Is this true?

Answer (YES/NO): NO